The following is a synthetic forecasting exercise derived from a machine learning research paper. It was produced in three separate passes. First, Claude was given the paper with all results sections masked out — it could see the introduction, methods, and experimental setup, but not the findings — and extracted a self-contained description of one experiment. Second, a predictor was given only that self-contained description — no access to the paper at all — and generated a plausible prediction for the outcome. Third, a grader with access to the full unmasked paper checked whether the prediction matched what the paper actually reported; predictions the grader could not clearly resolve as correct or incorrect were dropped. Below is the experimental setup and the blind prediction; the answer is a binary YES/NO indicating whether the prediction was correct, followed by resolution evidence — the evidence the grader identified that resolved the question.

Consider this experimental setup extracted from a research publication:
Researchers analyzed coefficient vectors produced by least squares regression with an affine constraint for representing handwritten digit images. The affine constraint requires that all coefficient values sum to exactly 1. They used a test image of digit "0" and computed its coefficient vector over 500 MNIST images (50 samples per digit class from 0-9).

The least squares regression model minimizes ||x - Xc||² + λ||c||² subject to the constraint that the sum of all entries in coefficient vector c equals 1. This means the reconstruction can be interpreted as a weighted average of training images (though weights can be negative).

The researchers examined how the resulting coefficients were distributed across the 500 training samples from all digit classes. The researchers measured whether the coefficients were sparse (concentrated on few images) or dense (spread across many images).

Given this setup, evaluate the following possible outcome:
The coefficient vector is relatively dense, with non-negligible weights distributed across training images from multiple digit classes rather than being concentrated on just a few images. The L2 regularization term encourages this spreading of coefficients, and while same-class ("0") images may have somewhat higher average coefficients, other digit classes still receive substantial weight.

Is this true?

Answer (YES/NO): YES